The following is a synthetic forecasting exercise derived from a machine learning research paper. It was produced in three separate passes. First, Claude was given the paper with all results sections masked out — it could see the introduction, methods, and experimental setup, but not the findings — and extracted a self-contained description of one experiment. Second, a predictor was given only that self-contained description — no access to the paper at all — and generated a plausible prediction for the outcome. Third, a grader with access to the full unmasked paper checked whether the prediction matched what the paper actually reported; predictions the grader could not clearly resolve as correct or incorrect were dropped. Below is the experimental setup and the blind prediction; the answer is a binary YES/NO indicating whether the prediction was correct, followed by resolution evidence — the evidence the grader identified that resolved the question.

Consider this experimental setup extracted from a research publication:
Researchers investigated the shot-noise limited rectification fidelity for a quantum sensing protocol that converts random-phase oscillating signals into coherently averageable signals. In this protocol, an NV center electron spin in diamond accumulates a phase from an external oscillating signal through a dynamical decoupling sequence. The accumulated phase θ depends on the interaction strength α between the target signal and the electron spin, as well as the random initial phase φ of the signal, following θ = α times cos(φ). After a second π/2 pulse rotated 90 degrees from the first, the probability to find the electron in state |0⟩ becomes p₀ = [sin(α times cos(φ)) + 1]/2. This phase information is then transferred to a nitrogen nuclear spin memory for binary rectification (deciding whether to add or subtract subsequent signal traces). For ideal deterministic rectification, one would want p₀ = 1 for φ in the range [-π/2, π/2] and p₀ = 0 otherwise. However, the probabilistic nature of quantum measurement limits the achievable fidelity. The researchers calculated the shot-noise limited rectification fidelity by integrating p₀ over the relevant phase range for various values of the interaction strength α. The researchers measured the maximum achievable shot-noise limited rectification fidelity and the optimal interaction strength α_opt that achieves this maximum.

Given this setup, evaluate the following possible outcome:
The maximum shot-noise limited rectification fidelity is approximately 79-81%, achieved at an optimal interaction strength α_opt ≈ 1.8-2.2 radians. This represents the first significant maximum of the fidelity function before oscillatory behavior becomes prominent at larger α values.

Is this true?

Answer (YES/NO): NO